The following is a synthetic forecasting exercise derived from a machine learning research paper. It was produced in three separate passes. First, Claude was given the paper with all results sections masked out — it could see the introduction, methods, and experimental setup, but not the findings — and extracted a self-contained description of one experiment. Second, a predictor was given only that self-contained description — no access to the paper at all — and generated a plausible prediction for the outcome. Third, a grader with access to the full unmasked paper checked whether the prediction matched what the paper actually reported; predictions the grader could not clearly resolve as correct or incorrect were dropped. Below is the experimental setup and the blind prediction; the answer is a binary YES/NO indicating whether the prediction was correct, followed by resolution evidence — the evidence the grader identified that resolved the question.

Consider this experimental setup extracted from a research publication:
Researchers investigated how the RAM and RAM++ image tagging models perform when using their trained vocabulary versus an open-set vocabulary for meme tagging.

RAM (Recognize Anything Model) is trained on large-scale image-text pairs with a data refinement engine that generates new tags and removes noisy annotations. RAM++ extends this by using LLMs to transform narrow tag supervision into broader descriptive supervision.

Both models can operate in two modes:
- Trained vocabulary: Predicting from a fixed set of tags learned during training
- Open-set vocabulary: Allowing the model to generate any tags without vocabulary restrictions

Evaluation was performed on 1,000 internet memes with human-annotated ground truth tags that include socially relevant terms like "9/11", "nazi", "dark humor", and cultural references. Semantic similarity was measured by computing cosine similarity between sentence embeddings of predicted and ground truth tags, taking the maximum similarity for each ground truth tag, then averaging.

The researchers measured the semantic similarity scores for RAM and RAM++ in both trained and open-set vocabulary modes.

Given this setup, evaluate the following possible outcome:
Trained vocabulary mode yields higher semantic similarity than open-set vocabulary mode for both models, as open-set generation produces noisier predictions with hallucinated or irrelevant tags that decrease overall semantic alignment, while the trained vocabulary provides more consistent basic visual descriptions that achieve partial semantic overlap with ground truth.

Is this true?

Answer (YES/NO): YES